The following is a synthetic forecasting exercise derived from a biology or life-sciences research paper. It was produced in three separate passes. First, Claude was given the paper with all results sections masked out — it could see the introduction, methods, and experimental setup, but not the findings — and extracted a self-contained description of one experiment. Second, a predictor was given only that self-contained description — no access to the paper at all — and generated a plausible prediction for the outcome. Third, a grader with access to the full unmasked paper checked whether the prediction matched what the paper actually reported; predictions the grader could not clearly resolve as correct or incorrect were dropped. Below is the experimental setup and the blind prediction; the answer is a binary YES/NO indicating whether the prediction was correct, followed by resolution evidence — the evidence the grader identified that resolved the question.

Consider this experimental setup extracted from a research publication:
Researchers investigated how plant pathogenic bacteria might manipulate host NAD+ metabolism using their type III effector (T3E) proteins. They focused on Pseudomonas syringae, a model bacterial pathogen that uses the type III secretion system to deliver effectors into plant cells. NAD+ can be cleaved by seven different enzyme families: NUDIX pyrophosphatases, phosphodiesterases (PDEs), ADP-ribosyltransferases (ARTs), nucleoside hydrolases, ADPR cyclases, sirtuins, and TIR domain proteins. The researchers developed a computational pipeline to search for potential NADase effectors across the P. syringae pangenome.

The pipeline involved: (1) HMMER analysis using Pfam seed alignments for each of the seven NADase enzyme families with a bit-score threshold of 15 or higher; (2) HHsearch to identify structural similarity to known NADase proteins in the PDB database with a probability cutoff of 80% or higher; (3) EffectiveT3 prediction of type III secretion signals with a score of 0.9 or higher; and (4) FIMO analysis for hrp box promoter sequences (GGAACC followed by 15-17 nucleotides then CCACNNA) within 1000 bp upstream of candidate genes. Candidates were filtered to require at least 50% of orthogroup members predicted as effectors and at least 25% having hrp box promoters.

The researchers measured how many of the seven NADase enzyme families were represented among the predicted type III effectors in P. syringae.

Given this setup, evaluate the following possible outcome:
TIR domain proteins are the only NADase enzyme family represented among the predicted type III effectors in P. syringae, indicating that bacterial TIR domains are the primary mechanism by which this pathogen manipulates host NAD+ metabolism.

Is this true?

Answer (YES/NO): NO